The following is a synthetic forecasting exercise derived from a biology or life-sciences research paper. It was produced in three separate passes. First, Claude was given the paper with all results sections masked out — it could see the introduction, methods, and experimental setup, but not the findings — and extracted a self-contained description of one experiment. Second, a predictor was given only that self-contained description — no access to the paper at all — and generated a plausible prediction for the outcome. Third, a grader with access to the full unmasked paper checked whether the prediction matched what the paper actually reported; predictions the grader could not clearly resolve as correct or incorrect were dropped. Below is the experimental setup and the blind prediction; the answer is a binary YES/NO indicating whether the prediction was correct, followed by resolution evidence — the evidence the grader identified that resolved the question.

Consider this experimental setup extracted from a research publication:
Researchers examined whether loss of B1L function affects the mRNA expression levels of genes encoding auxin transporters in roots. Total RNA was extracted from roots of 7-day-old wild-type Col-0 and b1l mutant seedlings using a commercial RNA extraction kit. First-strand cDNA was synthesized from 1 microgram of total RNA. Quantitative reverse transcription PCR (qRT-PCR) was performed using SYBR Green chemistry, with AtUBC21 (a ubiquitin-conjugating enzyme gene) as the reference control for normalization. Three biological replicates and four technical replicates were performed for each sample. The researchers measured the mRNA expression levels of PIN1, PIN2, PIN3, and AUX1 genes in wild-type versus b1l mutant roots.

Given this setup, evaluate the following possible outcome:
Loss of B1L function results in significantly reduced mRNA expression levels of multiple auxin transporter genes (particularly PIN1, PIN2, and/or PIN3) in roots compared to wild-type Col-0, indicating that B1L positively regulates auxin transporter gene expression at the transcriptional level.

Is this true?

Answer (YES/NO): NO